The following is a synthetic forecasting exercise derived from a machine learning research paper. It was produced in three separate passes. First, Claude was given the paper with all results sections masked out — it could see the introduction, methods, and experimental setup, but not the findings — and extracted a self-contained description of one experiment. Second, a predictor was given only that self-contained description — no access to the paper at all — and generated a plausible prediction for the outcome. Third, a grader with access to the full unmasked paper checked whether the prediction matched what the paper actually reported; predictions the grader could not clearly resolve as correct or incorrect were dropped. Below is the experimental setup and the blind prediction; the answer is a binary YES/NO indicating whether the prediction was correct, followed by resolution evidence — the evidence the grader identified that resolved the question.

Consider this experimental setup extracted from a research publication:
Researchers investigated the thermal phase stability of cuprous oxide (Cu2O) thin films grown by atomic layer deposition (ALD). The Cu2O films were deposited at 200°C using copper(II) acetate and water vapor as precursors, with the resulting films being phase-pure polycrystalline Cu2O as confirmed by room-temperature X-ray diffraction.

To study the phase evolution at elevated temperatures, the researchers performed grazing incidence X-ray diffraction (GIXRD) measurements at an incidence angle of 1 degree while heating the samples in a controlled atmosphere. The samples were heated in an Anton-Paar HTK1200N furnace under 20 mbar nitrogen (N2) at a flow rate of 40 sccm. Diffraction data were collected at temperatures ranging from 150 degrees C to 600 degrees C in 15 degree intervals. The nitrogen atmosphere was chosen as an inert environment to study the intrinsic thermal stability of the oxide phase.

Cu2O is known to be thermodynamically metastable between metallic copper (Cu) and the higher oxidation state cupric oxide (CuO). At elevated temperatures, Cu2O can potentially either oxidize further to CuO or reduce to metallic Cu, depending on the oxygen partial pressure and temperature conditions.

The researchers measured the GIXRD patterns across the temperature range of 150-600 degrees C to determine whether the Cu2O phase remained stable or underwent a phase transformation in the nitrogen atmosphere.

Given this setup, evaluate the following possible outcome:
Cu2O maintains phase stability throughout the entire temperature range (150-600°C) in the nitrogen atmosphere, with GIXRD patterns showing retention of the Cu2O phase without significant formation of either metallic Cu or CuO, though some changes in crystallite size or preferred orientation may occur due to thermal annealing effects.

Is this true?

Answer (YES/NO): NO